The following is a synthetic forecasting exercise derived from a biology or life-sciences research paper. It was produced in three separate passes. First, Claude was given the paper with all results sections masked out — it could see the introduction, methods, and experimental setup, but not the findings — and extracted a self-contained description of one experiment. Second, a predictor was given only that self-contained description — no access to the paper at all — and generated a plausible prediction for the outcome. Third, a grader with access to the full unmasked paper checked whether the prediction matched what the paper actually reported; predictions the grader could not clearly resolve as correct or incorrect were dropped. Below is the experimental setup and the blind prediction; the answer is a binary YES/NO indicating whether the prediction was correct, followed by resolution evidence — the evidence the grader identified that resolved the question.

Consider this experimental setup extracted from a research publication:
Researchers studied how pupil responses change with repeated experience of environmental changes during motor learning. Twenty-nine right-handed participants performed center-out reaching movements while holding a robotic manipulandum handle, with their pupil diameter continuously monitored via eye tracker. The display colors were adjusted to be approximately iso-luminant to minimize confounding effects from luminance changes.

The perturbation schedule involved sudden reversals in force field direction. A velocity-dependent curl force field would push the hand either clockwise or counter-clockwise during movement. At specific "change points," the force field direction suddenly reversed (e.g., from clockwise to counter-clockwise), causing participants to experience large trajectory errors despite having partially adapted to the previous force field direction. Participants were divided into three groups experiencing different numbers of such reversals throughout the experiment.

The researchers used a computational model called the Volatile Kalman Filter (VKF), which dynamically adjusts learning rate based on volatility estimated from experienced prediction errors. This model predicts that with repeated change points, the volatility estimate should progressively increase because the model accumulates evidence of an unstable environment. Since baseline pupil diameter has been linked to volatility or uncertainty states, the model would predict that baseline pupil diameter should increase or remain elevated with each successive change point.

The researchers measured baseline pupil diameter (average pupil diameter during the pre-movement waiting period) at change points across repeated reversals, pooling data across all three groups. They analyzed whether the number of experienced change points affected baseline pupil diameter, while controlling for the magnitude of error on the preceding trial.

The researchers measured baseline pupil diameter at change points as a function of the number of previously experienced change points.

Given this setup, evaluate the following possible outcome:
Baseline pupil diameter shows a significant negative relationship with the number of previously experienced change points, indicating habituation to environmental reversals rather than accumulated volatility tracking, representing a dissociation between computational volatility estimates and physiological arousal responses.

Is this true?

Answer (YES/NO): YES